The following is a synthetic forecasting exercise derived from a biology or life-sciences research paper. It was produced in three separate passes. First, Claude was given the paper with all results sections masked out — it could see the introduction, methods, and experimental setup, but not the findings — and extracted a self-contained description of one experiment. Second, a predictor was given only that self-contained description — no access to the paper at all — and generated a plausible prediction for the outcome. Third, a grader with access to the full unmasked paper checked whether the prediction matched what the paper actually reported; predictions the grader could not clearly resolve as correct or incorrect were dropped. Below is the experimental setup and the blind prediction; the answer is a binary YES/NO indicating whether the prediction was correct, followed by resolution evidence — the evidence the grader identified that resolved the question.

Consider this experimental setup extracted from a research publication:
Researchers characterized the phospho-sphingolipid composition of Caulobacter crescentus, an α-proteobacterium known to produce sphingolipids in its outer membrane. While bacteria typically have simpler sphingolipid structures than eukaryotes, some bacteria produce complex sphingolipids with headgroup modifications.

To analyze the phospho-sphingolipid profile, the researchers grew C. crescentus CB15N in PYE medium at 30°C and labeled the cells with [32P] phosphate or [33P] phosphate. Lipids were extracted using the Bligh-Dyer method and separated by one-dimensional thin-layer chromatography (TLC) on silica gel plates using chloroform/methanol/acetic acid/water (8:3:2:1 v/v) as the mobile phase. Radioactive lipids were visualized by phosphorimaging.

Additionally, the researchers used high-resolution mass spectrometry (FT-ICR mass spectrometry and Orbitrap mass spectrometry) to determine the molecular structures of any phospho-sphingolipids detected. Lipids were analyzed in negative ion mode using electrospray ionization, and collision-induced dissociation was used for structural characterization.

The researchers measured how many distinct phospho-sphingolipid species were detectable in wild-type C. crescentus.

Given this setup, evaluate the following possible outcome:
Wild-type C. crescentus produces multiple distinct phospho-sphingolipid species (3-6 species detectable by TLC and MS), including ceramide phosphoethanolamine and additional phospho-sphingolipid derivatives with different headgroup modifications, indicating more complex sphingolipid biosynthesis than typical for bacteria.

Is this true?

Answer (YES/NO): NO